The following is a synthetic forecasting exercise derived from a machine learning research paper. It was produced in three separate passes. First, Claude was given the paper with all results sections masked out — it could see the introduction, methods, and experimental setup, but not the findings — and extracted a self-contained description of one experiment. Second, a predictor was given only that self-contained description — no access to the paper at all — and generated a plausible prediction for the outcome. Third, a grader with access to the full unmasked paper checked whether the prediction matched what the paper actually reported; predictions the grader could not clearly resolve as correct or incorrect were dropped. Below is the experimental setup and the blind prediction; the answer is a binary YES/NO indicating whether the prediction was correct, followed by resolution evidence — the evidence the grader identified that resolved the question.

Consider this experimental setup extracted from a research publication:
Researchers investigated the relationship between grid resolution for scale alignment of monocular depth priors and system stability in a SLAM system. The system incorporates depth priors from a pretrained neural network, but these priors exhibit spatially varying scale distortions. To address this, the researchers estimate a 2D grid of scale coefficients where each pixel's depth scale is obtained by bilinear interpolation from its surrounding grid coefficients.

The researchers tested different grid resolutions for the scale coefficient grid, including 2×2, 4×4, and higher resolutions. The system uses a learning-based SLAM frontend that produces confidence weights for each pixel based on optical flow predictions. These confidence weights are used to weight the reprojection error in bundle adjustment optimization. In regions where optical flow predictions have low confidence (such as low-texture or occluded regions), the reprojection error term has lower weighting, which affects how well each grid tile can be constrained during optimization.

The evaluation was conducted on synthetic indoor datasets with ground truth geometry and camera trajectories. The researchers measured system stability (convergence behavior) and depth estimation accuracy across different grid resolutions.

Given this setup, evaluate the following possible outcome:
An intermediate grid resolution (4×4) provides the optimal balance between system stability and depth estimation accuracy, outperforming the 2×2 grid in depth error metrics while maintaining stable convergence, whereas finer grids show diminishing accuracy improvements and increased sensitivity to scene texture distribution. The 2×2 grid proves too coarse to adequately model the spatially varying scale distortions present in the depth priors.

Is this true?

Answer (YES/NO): NO